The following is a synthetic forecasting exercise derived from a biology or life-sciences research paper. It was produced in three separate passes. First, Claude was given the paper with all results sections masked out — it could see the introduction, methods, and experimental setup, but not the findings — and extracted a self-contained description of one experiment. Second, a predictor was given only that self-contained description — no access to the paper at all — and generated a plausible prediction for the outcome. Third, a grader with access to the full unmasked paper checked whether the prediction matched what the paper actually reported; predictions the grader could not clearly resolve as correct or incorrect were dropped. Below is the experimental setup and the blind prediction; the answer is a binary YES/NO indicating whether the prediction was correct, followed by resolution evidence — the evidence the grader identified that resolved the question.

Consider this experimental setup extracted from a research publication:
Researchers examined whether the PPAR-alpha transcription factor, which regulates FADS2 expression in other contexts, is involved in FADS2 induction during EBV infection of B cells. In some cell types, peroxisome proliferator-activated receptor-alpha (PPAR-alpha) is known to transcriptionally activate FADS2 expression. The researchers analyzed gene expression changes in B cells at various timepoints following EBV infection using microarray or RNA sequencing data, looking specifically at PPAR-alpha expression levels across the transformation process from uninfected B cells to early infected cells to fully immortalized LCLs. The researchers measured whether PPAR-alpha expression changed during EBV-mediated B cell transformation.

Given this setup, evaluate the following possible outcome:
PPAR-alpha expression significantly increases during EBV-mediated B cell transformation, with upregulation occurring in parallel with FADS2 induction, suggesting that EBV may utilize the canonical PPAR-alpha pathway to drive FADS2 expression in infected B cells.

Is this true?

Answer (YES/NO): NO